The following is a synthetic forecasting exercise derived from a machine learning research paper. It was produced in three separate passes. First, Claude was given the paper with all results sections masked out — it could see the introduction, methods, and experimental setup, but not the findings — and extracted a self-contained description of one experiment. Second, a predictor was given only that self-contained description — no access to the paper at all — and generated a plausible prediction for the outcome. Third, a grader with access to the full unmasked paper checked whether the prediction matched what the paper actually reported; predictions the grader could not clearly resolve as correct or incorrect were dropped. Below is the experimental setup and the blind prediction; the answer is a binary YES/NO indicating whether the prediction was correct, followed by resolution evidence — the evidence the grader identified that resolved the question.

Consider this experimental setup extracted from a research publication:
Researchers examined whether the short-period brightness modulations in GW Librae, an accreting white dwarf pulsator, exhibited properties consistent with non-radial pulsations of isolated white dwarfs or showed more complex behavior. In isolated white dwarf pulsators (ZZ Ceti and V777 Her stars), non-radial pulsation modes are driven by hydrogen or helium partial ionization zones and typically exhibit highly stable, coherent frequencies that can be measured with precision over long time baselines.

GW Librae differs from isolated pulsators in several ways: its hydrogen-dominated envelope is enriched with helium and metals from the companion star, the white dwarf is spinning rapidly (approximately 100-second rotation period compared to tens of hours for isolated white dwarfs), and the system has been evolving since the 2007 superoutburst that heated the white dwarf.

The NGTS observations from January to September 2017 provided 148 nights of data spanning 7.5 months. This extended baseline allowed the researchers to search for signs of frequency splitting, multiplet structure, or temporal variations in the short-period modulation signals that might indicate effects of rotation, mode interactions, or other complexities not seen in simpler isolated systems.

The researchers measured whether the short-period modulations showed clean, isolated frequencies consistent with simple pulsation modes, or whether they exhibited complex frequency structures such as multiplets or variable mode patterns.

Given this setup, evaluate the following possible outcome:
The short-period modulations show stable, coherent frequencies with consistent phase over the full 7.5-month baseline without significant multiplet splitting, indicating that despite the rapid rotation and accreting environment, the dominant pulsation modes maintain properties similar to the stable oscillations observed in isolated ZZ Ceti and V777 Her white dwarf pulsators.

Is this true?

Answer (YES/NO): NO